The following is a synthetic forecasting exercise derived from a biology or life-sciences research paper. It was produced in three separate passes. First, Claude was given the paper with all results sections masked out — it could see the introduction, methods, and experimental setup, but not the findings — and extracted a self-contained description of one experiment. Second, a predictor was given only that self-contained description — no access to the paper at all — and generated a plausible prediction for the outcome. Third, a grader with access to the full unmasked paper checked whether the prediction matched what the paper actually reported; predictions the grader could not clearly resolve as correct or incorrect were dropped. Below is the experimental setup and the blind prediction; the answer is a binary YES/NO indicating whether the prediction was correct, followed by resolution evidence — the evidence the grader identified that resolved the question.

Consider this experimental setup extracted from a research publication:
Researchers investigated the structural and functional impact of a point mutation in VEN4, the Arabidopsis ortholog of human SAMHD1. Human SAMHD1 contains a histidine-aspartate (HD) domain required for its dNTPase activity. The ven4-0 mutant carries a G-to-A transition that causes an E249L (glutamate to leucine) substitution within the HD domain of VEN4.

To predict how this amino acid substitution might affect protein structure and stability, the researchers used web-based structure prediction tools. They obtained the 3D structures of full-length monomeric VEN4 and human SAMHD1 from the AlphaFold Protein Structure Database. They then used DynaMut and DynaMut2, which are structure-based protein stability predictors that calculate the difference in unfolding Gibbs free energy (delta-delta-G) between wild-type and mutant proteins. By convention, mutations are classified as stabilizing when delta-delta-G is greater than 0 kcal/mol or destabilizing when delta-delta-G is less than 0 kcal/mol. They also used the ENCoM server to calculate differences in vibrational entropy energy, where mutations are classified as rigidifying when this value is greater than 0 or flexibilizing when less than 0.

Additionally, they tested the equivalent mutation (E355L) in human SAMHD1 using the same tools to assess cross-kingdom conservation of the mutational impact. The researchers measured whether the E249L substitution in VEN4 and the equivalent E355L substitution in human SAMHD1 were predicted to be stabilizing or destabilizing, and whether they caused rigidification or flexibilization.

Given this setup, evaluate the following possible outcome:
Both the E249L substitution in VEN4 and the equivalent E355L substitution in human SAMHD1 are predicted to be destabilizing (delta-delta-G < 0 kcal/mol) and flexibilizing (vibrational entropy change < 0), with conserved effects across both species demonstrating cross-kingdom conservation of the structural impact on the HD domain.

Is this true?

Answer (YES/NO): NO